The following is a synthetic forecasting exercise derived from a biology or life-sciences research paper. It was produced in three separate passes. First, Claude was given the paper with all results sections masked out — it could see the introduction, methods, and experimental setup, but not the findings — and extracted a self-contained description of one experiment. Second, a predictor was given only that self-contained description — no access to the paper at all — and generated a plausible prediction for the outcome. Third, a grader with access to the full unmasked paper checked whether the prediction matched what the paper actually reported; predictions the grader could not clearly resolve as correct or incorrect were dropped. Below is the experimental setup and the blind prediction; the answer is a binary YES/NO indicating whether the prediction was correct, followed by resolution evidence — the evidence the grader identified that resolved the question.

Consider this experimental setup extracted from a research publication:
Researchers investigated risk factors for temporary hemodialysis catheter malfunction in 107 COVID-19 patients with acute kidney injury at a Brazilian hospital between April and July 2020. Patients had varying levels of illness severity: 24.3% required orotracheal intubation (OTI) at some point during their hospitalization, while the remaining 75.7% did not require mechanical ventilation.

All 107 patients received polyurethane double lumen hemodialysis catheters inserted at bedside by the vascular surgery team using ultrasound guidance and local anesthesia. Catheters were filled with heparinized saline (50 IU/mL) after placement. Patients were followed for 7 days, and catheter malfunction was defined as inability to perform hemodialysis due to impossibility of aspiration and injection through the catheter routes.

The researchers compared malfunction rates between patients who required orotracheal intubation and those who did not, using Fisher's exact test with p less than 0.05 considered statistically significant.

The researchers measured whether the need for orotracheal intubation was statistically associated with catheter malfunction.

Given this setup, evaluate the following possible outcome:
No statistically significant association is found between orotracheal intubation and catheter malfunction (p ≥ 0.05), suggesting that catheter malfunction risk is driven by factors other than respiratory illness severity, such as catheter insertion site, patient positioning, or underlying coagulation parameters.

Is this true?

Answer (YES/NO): NO